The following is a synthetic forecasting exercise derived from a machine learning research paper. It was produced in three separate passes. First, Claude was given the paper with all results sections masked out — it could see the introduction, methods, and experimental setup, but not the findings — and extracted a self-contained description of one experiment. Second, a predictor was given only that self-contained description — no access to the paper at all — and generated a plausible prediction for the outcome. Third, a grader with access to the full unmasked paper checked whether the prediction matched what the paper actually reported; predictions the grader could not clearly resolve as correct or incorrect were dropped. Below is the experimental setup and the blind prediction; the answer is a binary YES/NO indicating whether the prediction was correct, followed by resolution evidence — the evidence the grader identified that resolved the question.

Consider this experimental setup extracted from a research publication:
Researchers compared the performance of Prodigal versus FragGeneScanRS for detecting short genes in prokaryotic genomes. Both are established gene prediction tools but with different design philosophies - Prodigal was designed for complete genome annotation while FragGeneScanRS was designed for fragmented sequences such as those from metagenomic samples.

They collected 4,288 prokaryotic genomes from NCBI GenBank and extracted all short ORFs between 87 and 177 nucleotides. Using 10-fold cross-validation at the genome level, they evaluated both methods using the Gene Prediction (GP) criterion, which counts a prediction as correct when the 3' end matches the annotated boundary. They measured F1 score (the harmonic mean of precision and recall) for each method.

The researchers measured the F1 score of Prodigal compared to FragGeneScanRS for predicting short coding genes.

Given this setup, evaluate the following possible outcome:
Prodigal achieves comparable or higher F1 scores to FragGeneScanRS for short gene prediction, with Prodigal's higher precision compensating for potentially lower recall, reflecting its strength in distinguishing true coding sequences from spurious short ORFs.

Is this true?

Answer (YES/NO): NO